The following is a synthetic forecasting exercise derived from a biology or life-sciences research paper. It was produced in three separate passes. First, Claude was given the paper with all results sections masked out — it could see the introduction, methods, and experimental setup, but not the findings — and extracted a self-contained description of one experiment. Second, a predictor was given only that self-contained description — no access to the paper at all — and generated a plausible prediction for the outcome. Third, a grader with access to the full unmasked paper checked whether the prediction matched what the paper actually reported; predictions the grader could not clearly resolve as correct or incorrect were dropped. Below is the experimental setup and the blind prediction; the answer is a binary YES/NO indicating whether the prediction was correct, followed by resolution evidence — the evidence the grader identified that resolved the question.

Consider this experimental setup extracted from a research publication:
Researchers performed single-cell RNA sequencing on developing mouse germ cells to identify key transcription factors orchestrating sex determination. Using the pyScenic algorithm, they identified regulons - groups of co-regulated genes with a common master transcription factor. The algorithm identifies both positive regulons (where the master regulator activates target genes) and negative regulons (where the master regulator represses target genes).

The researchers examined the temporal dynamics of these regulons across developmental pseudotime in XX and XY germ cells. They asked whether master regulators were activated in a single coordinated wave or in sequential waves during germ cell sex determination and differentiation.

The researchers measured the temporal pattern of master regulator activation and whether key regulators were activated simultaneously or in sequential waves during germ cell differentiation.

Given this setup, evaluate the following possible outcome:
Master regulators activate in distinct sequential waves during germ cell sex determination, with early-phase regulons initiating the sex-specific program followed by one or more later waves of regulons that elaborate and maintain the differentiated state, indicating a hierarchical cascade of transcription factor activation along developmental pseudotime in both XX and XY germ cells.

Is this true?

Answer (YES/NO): YES